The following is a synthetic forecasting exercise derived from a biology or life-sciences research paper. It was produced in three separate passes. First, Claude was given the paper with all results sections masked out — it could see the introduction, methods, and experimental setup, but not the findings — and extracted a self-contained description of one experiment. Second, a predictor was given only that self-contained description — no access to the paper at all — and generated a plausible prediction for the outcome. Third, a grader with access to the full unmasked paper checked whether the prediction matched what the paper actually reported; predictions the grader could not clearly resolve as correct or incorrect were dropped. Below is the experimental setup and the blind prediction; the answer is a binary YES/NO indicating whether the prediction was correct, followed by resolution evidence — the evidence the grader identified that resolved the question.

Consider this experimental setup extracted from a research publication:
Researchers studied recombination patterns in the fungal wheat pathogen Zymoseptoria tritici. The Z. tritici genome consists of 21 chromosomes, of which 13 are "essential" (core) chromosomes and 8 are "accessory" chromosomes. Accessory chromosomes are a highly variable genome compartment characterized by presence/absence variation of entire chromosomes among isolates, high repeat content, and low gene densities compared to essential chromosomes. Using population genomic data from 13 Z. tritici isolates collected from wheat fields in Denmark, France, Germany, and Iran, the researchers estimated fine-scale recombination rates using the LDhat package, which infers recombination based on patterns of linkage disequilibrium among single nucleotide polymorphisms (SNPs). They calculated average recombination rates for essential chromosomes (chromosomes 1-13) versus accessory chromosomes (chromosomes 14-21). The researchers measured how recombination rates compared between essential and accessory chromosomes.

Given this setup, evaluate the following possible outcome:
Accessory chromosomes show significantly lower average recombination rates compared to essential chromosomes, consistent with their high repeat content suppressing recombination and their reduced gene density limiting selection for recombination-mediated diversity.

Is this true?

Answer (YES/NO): NO